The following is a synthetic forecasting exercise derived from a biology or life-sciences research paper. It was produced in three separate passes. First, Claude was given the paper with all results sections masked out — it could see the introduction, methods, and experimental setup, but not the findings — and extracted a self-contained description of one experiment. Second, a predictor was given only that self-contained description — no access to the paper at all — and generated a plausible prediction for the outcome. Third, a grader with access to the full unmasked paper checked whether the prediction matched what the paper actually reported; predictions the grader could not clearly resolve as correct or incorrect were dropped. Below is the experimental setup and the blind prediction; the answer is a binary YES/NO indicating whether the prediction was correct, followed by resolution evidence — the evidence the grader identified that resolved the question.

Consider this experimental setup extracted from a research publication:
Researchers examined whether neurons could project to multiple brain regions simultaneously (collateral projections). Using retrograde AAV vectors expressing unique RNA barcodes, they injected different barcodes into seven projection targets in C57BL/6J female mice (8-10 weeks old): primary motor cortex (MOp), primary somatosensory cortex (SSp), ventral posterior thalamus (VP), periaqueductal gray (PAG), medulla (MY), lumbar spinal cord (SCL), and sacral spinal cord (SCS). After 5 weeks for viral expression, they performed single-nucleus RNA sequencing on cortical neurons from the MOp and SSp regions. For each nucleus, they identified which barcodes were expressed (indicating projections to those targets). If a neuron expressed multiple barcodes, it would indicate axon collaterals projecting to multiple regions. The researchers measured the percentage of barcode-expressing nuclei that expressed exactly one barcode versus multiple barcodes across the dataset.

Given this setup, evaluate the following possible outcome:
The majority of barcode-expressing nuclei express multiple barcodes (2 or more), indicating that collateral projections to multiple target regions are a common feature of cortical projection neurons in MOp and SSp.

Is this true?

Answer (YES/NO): NO